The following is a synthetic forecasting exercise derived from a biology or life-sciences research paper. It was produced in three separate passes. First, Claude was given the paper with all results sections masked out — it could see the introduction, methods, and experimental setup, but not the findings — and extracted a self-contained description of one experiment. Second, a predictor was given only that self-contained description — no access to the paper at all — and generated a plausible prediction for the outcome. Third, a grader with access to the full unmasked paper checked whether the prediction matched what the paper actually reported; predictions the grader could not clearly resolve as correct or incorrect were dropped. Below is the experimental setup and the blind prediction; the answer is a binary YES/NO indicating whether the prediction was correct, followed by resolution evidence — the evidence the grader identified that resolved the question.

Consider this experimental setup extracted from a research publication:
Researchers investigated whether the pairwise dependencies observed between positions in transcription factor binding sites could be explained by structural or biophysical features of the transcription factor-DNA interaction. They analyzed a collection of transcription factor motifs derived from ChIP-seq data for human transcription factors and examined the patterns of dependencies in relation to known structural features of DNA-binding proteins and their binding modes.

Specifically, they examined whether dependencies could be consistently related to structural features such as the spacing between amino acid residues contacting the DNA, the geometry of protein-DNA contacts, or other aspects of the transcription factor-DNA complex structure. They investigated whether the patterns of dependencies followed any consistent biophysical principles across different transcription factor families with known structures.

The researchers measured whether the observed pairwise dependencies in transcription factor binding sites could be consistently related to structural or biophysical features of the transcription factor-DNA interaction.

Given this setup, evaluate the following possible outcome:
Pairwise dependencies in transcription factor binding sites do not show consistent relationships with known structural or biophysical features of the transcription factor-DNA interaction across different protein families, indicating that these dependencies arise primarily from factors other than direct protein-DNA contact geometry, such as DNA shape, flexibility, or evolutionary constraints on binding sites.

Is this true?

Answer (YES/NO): YES